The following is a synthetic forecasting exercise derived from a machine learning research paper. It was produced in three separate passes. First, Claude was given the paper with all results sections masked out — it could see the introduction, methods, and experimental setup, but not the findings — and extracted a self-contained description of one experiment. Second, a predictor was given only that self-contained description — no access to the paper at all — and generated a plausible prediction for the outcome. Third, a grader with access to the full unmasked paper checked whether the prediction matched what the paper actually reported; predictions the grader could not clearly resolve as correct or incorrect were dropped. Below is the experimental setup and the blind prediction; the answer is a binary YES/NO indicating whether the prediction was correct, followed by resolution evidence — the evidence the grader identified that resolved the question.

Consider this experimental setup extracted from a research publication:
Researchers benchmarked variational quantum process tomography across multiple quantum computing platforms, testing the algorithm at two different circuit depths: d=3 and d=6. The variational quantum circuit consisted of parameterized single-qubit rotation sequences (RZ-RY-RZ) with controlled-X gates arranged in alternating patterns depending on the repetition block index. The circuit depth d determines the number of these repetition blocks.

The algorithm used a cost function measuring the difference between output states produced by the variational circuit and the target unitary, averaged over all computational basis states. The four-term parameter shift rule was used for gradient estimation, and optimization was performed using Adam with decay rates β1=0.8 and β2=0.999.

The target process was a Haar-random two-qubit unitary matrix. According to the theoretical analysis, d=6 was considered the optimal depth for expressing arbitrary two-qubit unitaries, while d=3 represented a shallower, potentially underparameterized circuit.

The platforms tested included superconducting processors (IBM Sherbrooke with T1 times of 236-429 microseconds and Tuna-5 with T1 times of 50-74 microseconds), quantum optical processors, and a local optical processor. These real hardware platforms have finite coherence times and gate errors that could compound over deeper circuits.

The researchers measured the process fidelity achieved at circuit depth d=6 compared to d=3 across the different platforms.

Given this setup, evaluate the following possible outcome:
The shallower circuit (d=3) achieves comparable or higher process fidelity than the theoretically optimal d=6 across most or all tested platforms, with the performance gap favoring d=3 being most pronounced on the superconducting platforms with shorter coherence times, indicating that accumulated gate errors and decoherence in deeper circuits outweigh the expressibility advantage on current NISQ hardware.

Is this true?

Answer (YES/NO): NO